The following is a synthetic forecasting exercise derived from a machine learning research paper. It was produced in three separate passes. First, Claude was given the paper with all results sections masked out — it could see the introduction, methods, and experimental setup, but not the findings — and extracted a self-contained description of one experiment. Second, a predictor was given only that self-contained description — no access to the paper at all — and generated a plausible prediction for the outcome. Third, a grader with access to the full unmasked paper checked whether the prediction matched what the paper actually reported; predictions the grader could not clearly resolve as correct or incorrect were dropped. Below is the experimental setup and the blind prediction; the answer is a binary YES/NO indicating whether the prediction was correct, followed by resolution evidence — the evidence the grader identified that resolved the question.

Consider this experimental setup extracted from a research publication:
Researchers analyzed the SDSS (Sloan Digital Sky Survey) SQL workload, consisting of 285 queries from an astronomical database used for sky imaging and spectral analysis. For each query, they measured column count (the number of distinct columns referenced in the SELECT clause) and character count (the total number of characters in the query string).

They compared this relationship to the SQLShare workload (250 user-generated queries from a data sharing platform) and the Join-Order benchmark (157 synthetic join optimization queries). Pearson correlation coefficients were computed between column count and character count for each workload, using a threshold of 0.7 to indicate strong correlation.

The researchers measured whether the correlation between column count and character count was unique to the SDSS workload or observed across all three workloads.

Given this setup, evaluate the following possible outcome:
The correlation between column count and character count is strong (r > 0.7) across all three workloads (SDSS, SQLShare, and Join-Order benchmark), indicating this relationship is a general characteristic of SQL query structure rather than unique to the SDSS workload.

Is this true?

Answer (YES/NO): NO